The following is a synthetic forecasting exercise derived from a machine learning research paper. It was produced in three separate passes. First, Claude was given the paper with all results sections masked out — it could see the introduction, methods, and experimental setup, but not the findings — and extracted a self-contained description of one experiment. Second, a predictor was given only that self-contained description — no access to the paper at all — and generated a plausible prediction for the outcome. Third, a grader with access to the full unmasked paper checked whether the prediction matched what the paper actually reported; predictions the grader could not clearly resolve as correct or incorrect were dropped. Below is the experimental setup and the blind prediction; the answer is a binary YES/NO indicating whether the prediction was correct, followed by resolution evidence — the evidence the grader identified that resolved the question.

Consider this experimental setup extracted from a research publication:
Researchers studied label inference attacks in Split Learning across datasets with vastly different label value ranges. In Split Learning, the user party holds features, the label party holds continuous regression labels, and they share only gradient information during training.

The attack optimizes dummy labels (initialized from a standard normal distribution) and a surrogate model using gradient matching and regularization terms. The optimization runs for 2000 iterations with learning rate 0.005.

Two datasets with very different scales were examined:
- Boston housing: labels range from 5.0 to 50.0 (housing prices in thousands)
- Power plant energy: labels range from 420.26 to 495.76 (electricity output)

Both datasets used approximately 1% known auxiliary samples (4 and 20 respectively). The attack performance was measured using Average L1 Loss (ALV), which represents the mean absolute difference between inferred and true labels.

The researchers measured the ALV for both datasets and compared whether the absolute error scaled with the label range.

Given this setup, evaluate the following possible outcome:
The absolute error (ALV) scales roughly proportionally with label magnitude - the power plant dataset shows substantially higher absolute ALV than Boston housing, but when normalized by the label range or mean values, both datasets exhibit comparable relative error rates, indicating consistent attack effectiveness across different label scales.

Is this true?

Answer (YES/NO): YES